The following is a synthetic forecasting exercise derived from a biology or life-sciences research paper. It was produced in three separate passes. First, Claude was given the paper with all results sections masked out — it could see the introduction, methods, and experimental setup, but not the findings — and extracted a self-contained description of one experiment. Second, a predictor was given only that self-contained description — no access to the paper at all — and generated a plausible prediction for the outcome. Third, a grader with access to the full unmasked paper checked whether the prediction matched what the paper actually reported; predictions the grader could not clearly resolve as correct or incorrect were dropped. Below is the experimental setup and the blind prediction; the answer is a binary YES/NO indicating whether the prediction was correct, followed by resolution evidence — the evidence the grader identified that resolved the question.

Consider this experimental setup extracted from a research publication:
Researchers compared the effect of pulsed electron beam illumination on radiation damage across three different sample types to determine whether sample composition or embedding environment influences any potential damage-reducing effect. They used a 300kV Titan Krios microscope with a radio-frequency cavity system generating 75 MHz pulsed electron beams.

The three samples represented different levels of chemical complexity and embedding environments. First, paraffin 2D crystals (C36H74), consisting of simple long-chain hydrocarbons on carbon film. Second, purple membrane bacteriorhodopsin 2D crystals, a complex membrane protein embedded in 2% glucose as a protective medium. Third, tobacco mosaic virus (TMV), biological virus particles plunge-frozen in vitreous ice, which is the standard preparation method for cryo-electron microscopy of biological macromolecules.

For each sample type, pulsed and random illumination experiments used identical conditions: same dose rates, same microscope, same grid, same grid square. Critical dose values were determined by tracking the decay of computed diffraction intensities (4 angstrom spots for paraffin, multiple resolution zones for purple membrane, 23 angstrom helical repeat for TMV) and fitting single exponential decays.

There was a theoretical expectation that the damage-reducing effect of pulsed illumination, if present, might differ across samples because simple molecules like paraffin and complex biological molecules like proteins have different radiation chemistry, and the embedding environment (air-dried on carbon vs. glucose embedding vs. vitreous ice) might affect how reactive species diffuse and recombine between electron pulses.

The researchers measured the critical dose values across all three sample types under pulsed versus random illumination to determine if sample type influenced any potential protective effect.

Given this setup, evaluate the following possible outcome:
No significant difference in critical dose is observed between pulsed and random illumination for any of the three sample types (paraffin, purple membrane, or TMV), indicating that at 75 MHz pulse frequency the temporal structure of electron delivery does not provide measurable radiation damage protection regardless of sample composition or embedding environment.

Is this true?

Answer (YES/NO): YES